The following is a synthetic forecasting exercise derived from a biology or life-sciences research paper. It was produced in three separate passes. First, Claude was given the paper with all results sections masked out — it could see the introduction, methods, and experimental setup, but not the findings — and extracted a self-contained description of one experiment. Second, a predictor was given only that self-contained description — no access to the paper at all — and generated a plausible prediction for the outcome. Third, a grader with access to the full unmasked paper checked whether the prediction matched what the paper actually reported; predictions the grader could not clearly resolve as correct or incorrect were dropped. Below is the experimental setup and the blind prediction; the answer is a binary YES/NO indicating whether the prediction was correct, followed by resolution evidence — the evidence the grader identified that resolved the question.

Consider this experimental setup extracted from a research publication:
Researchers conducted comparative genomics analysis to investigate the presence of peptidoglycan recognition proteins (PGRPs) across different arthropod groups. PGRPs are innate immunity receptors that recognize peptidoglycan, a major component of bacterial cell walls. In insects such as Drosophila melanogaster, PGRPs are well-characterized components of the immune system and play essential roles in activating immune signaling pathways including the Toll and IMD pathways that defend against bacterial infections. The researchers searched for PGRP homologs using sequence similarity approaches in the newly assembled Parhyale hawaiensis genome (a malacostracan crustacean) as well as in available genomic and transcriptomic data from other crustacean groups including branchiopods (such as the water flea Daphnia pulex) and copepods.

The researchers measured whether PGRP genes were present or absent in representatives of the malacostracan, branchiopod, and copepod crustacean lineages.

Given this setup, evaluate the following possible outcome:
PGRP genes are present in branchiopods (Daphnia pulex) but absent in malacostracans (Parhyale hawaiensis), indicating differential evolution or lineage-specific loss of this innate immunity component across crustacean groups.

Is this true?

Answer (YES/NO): NO